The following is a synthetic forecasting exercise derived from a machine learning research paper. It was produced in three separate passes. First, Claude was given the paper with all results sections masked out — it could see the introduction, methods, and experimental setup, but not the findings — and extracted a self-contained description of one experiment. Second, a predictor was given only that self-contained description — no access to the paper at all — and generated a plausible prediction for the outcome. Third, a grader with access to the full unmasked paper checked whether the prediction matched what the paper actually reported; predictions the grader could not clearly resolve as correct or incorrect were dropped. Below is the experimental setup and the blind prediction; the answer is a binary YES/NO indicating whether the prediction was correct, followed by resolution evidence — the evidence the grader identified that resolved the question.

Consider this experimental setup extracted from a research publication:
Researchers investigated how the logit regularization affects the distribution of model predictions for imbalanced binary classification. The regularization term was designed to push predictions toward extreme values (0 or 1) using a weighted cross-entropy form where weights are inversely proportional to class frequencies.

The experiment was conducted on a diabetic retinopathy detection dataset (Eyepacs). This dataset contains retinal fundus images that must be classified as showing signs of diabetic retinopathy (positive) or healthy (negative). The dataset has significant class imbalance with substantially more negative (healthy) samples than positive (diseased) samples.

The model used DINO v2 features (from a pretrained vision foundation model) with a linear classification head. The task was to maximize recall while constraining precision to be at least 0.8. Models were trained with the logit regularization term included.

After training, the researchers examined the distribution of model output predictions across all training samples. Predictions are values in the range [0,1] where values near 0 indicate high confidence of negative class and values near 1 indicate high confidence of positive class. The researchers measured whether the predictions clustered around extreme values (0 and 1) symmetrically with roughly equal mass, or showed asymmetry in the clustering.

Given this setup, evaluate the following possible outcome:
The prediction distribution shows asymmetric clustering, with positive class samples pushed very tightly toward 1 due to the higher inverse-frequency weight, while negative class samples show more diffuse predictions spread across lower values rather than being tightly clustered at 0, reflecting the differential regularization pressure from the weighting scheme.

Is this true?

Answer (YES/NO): NO